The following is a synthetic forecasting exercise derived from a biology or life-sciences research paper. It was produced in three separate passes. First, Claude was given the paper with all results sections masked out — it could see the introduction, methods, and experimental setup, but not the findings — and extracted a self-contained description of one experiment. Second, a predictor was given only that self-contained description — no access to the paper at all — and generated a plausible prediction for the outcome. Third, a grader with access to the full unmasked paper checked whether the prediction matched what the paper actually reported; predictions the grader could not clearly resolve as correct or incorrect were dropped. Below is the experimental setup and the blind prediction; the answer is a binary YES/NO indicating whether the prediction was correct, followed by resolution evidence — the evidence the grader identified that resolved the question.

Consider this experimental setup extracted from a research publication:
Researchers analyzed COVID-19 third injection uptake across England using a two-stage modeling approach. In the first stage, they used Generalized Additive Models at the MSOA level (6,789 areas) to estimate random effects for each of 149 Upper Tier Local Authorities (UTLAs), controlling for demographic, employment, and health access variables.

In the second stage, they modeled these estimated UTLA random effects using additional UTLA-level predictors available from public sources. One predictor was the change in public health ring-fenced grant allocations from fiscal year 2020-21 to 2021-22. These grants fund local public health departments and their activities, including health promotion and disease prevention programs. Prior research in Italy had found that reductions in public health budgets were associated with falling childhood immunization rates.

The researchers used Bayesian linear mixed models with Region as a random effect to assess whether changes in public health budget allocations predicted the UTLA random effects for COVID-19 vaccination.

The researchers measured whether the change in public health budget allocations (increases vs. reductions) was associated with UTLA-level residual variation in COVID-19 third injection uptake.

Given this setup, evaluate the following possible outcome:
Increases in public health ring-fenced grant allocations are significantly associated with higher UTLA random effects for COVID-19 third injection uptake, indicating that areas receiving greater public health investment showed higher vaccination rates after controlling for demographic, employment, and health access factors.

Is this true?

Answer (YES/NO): YES